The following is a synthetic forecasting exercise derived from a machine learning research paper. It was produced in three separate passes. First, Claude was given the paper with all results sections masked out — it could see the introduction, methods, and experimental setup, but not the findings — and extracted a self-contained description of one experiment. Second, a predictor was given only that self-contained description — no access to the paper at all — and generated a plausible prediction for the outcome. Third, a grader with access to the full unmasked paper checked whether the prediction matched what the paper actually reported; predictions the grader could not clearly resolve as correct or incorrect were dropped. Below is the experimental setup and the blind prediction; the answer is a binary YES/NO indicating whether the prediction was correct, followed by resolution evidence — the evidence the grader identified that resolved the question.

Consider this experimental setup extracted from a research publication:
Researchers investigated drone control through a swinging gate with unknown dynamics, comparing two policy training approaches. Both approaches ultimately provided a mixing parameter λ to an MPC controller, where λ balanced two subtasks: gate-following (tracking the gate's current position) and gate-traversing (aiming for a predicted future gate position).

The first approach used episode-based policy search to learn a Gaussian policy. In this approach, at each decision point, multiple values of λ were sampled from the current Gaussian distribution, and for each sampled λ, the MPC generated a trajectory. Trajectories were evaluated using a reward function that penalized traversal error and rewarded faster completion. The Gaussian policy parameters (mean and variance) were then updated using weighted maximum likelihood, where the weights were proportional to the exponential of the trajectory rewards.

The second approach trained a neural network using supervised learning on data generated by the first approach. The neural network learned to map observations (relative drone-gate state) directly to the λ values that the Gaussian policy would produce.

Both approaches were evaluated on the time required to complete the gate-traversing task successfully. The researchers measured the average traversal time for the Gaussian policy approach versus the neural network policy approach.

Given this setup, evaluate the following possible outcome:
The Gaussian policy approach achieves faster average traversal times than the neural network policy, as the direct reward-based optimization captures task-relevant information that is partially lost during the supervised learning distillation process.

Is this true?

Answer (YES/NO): NO